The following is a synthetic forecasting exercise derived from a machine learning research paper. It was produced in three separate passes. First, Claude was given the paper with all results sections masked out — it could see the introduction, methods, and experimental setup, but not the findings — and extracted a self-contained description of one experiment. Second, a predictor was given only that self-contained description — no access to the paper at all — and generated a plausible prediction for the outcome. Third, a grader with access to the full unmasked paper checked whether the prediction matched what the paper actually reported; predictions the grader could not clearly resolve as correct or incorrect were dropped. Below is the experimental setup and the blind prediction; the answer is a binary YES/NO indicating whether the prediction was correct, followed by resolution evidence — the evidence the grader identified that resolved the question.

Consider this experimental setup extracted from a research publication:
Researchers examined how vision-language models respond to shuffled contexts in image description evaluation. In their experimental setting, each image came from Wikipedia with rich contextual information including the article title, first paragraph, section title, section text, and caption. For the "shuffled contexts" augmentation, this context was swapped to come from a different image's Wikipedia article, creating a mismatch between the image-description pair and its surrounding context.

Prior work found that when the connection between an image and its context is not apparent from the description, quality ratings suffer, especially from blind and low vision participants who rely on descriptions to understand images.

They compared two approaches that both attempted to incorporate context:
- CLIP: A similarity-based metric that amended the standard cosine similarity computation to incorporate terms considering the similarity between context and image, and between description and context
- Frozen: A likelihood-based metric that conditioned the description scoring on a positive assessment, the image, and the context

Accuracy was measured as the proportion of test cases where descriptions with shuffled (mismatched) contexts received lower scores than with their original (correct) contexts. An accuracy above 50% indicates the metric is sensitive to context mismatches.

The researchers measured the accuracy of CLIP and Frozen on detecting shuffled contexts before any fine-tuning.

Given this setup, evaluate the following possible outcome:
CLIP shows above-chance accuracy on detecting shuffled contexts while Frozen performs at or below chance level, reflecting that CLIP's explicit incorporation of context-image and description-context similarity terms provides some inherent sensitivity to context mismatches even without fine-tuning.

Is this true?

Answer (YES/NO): NO